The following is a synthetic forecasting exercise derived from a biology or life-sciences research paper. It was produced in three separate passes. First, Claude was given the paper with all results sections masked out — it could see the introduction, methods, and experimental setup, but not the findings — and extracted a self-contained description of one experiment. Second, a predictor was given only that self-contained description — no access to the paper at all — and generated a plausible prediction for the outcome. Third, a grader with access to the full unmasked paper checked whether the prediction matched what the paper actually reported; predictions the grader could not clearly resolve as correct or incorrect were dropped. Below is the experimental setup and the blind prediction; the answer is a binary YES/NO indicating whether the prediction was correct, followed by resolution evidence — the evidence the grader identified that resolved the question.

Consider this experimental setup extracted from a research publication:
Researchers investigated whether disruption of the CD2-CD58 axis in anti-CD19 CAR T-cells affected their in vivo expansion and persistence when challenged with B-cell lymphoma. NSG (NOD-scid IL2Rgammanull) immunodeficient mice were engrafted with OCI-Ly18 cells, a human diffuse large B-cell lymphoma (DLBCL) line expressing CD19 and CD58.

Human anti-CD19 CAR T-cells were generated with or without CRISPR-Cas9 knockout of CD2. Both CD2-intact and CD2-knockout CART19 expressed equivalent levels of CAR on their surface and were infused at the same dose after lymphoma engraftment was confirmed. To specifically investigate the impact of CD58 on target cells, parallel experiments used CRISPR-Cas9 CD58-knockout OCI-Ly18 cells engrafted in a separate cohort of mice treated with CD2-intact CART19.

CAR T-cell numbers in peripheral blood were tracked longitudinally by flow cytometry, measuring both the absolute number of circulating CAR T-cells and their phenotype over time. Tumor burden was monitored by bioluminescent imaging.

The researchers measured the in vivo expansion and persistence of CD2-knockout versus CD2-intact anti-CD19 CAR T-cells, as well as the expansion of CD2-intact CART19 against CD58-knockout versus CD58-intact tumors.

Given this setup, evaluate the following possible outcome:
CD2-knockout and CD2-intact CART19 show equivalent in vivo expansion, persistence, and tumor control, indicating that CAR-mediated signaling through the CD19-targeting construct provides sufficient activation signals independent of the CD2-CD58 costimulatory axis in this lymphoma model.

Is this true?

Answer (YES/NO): NO